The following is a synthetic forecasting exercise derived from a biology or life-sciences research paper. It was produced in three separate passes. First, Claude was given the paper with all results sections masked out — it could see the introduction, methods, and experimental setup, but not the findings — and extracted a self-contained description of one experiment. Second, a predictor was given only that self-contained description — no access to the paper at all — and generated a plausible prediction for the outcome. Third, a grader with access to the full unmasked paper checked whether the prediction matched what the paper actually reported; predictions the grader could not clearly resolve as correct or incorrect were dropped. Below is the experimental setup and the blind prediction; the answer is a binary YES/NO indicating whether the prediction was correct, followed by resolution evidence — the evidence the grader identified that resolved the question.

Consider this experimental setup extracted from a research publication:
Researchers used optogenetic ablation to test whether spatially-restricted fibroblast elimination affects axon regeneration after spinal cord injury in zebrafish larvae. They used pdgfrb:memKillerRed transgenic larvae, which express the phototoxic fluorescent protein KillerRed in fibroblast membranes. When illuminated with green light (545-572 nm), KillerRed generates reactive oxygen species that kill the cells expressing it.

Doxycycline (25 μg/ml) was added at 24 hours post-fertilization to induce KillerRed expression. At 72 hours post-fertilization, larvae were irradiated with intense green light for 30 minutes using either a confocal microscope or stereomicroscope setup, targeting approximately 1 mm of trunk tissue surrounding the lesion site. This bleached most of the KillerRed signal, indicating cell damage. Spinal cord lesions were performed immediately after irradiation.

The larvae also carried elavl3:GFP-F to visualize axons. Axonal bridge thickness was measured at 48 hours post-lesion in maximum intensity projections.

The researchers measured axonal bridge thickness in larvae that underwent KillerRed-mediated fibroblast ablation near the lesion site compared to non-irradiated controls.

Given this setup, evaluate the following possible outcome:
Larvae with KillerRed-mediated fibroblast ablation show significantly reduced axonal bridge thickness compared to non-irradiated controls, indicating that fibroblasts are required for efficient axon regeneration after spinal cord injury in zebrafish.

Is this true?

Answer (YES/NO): YES